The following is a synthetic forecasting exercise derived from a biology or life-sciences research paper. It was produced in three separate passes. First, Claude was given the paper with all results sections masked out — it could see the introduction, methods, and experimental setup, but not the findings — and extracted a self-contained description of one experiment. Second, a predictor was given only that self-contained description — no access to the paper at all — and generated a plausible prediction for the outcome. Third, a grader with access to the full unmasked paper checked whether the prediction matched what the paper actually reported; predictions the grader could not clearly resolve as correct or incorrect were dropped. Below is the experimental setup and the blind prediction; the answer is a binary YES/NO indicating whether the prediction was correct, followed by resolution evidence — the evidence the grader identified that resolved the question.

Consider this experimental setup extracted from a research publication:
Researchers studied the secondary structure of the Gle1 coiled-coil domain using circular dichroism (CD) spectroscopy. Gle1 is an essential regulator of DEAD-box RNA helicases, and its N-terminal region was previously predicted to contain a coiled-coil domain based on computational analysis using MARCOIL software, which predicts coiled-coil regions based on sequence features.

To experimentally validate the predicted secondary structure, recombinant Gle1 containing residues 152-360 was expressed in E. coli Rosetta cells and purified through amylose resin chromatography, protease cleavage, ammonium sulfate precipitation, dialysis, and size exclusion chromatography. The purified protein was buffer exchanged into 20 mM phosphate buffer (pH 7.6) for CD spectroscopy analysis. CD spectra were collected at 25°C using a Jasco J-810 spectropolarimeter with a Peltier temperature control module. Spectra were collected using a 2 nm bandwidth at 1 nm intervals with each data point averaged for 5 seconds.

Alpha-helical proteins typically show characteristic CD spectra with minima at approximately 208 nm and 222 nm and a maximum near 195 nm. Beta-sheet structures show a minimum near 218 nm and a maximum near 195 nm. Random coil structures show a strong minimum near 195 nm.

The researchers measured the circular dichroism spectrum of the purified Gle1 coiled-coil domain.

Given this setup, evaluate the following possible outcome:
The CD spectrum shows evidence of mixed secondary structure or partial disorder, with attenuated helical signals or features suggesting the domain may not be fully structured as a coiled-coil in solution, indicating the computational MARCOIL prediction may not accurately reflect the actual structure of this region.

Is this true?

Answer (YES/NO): NO